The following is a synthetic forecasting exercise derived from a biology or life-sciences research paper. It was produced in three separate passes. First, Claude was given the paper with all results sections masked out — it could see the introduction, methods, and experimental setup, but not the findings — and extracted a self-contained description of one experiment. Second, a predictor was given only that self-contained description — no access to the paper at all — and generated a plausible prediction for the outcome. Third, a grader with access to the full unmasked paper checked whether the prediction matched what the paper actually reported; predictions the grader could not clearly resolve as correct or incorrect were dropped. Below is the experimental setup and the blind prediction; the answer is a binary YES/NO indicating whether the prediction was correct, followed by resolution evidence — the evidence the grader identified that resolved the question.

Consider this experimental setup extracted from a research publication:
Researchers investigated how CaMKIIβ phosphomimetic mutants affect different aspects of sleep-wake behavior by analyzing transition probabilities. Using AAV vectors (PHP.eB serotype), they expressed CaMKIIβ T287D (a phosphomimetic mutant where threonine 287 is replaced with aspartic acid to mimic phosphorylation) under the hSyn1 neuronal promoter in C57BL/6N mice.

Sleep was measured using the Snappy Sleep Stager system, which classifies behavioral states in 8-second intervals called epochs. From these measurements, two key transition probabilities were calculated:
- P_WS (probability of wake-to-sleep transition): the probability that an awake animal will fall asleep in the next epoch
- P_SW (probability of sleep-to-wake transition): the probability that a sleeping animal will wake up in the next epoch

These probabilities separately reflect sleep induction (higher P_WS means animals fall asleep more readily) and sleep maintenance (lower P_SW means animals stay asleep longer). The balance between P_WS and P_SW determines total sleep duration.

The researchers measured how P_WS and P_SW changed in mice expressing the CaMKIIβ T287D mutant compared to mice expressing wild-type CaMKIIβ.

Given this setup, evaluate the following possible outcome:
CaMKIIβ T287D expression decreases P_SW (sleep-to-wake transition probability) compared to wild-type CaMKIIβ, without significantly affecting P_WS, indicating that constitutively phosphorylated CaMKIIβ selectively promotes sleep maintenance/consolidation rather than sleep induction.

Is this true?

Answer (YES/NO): NO